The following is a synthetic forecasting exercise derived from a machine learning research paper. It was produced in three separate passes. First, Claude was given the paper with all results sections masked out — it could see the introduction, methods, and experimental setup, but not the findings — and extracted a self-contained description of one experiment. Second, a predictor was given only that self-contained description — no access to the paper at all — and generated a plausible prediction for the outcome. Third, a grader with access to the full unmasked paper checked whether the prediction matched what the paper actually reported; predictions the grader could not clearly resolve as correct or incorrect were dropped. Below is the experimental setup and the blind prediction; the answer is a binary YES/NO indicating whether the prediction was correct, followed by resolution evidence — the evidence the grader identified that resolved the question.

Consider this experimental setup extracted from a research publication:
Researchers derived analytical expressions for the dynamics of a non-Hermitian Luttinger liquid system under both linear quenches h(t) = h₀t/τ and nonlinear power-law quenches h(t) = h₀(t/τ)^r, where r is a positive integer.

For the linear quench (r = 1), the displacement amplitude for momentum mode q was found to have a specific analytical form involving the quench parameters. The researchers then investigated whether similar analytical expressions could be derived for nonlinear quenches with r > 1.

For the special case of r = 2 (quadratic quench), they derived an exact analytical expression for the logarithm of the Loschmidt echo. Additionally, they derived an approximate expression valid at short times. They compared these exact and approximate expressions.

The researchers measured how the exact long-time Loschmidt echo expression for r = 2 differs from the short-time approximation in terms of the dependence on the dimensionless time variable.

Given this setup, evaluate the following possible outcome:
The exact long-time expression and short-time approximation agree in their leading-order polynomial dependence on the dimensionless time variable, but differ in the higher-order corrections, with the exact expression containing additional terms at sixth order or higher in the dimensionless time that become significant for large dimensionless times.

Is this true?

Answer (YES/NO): NO